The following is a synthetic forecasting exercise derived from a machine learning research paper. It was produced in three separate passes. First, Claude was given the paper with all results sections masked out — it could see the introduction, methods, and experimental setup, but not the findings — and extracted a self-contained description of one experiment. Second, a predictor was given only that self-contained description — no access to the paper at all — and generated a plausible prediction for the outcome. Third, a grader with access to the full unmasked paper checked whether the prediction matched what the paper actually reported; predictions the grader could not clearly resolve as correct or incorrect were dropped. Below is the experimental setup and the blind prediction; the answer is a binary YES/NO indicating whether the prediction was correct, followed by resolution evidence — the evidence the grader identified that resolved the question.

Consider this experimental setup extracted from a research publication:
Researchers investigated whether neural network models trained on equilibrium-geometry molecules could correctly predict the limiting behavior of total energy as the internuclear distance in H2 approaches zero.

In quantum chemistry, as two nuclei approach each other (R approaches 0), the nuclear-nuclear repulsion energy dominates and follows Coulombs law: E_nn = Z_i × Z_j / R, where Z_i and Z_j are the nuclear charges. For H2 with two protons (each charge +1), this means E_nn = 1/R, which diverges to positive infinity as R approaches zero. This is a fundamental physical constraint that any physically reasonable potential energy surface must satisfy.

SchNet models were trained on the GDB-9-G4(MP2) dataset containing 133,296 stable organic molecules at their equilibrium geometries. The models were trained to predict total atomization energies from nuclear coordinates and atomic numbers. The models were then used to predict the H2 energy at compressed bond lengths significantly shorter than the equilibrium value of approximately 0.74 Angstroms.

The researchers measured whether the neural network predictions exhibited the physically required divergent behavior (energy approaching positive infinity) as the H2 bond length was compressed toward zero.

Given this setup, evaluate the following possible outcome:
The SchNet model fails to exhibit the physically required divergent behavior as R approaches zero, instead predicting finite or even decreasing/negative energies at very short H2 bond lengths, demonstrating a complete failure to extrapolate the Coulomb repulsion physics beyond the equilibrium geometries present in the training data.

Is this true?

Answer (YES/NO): YES